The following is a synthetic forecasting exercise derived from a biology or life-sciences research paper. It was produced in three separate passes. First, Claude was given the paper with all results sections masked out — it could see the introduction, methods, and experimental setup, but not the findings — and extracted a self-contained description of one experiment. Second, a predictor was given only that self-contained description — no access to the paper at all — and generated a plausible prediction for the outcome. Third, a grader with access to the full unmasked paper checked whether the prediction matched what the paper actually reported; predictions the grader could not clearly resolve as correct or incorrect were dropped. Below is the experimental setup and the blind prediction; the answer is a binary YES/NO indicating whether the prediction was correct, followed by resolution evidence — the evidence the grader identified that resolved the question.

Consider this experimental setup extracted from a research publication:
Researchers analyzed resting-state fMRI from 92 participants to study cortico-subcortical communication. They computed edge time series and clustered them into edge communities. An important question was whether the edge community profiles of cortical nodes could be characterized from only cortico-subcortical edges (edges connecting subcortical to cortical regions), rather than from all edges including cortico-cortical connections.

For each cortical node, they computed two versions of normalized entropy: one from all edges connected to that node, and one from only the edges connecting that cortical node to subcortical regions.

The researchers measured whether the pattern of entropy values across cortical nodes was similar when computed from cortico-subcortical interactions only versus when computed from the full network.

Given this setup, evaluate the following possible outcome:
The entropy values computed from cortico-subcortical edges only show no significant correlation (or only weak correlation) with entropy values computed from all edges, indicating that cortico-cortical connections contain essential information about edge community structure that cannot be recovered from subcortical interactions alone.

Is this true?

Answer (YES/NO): NO